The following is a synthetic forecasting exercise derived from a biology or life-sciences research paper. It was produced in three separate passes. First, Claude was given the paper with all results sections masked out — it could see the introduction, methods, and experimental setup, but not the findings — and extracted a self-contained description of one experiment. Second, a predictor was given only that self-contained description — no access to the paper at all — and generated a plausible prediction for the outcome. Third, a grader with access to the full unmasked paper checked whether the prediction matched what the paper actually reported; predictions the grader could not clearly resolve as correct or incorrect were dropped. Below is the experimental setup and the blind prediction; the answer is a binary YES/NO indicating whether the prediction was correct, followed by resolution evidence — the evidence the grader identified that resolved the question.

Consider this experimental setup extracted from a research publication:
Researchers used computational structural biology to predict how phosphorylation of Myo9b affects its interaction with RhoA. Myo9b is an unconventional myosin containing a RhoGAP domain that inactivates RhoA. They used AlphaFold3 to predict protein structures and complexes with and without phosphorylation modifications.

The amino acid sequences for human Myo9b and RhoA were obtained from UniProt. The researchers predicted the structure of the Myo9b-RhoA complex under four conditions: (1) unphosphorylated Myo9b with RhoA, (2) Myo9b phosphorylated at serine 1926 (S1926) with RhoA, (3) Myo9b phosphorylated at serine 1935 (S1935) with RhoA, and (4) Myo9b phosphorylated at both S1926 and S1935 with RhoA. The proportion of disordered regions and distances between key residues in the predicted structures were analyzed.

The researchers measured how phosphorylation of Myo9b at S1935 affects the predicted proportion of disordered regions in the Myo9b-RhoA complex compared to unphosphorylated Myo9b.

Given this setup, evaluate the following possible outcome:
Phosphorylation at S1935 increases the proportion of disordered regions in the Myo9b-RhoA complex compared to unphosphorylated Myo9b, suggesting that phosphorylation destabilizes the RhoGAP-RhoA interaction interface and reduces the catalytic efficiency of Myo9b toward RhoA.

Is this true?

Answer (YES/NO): NO